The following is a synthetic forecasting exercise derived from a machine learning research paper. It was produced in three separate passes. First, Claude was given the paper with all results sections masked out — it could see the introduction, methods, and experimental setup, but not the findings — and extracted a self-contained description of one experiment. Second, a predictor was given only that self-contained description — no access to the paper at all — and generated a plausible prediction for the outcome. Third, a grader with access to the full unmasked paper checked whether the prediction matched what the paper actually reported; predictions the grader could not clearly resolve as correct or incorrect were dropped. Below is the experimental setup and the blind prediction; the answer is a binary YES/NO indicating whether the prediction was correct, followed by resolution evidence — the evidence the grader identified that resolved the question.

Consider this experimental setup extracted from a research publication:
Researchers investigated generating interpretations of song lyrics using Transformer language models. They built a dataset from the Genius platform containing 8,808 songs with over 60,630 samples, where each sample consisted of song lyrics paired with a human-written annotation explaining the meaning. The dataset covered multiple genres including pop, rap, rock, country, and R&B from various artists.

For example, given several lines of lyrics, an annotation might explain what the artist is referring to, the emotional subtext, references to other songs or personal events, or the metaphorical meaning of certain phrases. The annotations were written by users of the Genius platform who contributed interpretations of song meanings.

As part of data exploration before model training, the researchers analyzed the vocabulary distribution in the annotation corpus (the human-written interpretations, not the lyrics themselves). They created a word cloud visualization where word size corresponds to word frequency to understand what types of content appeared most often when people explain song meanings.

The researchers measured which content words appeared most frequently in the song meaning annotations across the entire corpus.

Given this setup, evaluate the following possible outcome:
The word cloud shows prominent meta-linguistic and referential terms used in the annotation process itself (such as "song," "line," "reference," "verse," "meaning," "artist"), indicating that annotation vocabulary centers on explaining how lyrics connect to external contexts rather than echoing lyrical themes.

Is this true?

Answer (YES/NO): NO